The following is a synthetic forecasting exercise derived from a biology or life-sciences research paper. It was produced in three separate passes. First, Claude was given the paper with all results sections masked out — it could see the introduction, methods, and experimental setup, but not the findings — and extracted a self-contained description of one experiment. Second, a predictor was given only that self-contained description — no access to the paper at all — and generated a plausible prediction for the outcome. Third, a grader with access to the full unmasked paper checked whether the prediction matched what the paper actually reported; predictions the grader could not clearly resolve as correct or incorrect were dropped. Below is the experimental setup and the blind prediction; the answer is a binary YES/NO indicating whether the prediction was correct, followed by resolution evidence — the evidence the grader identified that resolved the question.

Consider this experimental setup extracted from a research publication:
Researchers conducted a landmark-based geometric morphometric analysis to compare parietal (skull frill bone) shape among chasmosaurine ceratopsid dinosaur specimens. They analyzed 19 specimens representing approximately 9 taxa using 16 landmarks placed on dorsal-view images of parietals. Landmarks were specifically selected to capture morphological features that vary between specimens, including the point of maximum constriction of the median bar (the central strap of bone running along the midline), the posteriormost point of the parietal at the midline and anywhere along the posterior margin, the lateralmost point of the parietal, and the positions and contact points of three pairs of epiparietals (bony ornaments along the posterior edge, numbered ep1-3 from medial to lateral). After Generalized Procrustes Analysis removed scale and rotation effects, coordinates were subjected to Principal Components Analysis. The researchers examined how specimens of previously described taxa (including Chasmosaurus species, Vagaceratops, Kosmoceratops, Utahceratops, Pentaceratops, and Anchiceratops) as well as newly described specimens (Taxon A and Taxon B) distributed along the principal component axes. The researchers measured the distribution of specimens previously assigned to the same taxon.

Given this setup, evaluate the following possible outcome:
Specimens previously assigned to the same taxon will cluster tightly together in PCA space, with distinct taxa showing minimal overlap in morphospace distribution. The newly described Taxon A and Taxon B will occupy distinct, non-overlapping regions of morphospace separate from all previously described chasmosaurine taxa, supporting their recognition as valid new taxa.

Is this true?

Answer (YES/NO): NO